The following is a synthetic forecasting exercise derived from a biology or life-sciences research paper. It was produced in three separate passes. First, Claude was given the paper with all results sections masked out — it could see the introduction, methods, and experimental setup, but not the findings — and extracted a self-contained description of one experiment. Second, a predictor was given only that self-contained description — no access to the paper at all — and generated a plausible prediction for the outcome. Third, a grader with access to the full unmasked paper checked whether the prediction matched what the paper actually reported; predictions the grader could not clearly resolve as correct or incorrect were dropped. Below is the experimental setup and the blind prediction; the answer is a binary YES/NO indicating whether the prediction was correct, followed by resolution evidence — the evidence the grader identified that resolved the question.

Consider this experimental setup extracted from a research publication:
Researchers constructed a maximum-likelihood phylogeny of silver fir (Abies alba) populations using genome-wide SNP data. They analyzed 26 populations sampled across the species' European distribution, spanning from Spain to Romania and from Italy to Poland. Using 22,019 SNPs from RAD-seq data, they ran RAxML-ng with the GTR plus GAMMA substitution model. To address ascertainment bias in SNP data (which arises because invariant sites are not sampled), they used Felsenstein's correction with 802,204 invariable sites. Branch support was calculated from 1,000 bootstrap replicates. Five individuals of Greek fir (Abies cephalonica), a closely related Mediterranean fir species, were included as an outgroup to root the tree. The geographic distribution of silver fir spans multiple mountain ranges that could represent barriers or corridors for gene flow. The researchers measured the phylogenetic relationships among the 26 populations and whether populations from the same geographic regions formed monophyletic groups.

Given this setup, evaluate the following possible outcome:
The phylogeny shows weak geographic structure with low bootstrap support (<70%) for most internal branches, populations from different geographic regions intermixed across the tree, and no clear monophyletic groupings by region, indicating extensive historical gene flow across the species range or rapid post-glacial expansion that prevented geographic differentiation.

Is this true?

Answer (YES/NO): NO